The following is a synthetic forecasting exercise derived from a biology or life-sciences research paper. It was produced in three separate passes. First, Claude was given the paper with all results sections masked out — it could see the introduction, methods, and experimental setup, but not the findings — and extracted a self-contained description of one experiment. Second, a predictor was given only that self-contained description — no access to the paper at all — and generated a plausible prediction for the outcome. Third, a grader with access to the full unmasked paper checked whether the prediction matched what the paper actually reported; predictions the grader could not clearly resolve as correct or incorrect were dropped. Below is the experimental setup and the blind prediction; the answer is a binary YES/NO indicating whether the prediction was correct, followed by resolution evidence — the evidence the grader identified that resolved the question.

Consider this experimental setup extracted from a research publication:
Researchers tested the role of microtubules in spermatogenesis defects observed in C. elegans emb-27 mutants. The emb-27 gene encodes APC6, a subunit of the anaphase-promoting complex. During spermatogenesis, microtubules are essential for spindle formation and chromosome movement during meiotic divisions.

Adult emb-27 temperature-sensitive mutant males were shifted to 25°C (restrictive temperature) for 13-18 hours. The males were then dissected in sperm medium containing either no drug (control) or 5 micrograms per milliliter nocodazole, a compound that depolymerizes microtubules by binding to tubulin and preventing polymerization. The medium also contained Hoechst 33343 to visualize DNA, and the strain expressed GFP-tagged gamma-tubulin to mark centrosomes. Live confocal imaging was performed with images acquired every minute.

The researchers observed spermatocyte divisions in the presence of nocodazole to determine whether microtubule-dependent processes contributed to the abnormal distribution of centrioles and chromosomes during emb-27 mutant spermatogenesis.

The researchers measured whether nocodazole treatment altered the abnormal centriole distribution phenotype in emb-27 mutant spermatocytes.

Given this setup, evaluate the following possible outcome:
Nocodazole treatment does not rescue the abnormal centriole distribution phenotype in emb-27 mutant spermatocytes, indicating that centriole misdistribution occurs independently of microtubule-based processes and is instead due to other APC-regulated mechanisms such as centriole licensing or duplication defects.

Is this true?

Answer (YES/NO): NO